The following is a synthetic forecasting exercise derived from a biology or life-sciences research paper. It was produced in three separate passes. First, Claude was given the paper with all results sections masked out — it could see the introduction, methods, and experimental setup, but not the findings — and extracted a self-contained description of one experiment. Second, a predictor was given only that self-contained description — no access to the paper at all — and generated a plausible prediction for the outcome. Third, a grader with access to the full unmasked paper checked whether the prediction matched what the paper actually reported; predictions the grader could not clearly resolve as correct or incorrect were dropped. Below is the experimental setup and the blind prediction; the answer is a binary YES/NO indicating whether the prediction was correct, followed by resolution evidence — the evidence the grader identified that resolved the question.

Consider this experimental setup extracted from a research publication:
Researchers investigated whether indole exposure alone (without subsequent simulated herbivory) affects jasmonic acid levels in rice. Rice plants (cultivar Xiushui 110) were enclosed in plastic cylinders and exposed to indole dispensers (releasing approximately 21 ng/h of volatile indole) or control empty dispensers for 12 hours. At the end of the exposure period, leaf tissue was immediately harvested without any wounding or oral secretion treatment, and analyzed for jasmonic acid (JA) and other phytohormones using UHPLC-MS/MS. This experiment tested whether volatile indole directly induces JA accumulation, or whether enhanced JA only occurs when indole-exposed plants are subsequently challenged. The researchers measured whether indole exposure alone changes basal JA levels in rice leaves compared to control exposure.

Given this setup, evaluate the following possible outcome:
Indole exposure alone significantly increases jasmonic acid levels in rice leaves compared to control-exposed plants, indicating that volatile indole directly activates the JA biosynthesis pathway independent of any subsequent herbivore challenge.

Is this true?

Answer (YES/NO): NO